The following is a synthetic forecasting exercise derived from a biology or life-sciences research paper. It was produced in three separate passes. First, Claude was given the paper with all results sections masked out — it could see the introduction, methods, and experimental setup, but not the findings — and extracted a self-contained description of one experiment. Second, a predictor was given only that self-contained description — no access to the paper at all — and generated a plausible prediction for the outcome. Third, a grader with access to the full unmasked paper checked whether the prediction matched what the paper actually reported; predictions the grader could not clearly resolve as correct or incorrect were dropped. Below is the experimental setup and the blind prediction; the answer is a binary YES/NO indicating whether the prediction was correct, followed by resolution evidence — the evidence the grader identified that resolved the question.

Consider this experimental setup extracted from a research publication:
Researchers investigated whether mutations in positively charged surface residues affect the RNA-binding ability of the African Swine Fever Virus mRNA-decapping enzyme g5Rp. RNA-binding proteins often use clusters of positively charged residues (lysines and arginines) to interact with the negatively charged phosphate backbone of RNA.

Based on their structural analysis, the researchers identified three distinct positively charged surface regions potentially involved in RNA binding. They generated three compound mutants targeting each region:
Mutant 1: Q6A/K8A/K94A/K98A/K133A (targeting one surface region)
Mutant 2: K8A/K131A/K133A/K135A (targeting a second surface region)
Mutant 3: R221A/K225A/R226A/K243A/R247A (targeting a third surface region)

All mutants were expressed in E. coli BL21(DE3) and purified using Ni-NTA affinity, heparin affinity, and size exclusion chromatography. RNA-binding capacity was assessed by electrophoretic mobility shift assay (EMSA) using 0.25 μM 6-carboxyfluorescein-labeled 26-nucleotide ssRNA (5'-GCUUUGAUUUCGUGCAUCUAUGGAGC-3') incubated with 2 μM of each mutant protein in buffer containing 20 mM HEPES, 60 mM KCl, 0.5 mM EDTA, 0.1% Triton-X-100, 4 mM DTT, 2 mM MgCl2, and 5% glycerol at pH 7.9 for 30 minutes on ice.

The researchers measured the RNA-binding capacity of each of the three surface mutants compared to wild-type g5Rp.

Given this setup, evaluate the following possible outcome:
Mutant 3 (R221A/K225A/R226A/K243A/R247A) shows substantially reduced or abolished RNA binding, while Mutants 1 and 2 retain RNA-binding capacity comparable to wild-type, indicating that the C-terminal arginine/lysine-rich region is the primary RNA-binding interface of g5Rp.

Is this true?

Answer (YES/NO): NO